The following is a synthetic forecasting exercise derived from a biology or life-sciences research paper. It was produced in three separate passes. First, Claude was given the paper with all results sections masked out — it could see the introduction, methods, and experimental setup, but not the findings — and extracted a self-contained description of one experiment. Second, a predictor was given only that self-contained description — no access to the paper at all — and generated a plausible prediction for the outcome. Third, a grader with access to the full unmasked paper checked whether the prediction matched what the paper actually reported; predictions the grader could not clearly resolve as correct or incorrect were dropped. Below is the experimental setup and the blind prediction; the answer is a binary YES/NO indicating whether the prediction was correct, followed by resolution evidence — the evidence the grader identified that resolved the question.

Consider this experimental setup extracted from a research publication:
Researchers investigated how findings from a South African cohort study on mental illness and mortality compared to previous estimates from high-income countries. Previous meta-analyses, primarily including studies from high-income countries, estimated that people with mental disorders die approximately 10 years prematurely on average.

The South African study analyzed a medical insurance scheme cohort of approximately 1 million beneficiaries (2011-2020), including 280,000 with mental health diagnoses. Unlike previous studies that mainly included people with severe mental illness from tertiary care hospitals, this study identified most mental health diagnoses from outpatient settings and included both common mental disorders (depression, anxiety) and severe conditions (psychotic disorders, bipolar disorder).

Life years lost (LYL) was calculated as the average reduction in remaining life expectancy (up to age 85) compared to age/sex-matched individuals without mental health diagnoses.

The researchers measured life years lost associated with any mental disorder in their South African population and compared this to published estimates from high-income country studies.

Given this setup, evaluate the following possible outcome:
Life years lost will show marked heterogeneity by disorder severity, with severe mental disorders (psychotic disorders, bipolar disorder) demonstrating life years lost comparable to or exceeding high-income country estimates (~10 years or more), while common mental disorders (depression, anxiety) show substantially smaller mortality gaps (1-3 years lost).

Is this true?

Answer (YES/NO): NO